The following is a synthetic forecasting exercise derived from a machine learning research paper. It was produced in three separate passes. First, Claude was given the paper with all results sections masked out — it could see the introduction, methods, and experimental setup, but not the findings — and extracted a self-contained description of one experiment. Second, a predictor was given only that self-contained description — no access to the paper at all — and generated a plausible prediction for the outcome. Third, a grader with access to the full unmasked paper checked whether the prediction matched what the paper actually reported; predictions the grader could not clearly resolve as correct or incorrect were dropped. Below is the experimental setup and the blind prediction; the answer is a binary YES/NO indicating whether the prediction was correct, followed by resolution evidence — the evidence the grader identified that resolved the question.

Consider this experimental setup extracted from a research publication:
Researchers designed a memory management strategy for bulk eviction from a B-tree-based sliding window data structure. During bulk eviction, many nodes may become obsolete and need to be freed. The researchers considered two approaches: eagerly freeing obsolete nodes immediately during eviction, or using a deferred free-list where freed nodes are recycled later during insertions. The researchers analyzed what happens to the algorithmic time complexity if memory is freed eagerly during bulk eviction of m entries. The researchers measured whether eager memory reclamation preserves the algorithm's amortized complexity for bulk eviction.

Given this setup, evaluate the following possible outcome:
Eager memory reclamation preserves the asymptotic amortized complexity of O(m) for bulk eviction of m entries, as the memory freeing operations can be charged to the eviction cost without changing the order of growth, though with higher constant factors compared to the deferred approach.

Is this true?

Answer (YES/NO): NO